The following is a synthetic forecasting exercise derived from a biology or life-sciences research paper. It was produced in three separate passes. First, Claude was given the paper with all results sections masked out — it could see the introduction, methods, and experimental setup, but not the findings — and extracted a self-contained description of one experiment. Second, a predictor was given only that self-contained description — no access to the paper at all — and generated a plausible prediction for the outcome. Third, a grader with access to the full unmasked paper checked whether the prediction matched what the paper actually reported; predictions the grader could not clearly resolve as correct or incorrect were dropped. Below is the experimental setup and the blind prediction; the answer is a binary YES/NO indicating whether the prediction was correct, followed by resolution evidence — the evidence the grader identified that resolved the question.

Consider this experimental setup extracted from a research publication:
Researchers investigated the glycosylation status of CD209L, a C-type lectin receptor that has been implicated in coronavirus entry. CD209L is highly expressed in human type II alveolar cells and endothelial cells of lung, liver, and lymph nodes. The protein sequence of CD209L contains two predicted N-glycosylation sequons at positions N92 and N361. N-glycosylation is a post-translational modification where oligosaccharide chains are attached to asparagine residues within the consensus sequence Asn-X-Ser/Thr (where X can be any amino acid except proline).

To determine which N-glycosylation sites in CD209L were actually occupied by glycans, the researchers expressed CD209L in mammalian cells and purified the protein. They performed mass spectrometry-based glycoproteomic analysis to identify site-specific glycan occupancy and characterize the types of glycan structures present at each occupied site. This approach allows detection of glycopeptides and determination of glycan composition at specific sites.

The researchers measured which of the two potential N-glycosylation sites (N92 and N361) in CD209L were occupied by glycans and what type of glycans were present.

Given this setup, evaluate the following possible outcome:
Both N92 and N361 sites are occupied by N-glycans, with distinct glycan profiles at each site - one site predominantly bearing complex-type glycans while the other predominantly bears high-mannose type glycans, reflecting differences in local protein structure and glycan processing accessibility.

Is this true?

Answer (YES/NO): NO